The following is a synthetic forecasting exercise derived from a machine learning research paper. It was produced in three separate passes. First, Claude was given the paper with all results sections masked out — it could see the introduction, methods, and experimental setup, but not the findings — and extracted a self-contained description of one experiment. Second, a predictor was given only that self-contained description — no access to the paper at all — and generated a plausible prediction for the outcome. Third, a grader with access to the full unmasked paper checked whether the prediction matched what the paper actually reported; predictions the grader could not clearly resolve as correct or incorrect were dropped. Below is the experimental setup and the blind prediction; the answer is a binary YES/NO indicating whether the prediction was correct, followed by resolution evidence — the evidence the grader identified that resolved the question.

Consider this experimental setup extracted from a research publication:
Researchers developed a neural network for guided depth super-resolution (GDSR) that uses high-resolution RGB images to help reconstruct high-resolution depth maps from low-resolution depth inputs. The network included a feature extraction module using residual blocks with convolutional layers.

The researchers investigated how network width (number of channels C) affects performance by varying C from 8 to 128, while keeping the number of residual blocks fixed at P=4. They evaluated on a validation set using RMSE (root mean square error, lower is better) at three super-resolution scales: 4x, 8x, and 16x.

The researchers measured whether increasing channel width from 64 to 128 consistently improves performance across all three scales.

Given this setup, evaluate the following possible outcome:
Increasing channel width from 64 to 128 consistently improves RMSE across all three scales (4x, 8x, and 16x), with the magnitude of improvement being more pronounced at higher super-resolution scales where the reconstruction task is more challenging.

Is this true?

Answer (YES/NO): NO